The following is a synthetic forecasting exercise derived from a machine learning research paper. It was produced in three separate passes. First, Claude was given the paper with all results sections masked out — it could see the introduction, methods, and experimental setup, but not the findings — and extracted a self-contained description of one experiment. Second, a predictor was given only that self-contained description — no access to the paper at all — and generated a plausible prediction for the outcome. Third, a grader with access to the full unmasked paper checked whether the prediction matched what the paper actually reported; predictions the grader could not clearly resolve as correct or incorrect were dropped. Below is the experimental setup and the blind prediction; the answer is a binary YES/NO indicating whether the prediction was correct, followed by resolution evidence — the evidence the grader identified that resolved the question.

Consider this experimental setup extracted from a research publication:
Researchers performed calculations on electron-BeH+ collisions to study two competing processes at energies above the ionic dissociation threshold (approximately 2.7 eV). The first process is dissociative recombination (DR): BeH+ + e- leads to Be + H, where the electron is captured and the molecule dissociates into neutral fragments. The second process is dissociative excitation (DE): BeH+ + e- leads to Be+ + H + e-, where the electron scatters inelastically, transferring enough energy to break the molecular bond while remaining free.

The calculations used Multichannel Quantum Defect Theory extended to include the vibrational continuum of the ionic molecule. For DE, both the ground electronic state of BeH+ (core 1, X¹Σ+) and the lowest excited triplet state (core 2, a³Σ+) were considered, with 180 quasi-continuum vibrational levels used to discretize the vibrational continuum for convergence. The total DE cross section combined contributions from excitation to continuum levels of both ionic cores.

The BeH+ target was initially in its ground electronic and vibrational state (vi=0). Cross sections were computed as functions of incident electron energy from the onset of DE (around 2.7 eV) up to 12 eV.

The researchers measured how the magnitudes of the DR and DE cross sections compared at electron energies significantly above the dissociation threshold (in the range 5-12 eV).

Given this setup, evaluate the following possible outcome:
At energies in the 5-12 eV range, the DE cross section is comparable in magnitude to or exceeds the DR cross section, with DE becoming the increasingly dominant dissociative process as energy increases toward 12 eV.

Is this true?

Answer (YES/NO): YES